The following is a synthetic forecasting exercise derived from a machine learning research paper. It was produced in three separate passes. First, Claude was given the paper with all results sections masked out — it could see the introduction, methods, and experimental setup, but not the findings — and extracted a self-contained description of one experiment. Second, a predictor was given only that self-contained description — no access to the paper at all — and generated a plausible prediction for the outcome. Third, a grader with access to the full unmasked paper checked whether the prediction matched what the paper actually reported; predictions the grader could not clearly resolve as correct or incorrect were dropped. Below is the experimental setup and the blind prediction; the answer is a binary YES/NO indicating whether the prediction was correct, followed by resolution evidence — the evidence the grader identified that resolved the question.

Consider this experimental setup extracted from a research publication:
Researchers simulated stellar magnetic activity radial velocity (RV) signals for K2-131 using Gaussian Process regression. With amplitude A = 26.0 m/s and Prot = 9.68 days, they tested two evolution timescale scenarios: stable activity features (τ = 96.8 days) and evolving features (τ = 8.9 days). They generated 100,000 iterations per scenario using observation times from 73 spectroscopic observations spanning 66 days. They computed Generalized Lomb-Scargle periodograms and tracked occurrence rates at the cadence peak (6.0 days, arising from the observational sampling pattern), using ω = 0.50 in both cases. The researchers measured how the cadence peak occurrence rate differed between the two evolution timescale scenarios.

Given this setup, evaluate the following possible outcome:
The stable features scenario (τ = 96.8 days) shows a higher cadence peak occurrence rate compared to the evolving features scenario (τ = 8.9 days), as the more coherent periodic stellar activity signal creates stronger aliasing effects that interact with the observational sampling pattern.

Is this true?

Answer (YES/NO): NO